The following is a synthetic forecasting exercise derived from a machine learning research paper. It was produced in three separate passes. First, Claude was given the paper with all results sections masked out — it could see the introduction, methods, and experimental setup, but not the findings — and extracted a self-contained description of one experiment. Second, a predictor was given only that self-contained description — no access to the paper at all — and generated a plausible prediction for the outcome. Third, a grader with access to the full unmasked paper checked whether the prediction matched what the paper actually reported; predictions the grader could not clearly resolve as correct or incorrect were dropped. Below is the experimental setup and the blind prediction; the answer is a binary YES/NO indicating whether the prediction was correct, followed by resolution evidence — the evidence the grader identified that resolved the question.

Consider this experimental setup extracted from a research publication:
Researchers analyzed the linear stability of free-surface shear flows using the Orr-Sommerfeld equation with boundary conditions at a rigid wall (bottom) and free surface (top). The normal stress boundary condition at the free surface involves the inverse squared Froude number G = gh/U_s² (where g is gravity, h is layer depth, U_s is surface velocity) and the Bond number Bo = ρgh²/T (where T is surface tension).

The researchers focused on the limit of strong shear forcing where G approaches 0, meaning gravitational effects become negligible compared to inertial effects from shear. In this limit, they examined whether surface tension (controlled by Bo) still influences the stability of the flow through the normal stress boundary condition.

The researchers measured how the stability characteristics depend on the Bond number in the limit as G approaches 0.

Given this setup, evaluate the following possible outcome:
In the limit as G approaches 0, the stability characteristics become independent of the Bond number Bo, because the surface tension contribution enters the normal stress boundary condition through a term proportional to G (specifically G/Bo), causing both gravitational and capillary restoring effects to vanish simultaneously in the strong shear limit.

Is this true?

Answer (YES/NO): YES